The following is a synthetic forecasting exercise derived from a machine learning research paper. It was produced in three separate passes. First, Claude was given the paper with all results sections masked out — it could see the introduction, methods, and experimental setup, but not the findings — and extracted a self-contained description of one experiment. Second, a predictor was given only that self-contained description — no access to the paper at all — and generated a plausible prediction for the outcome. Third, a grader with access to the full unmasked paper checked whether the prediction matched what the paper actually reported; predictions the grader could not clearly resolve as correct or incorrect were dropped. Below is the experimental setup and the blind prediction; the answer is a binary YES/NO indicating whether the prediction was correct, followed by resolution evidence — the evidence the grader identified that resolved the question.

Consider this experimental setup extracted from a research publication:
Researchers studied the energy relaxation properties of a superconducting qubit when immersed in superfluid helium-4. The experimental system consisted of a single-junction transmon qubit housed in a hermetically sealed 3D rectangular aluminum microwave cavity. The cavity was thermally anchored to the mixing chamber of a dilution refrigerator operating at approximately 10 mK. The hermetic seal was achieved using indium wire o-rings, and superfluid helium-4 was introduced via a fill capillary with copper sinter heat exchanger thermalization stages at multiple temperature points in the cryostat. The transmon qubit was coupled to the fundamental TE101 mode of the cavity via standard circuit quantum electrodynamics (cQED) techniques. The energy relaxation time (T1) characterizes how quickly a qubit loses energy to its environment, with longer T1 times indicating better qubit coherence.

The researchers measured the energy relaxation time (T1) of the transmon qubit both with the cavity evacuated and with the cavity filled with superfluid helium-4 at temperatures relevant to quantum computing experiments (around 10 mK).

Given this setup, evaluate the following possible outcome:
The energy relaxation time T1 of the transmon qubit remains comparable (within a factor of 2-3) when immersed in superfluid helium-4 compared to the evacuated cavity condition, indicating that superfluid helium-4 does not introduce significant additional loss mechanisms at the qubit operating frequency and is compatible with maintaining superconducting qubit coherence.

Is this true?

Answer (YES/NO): YES